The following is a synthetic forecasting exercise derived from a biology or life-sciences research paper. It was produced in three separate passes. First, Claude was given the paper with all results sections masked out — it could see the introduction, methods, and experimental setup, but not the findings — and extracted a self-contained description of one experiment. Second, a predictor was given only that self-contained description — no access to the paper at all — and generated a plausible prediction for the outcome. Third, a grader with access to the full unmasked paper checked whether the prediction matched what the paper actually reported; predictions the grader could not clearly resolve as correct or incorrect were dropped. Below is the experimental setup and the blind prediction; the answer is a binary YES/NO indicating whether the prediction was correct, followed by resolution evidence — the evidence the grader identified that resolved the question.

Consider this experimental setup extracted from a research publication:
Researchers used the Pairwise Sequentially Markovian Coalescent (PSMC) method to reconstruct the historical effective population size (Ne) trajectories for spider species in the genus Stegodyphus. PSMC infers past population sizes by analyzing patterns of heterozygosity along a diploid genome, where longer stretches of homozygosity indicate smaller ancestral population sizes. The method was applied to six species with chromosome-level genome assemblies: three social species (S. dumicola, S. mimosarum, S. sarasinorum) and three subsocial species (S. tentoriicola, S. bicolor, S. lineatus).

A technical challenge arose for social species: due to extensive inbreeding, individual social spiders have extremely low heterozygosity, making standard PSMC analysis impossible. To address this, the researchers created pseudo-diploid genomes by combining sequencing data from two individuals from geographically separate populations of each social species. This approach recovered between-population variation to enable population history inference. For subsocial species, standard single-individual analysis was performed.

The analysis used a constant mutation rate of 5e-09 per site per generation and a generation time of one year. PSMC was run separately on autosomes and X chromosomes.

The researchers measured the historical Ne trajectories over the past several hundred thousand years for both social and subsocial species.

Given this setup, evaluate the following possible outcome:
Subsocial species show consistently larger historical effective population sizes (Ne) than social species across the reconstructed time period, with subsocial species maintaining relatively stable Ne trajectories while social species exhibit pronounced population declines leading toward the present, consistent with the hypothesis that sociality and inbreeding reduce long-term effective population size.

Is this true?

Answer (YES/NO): NO